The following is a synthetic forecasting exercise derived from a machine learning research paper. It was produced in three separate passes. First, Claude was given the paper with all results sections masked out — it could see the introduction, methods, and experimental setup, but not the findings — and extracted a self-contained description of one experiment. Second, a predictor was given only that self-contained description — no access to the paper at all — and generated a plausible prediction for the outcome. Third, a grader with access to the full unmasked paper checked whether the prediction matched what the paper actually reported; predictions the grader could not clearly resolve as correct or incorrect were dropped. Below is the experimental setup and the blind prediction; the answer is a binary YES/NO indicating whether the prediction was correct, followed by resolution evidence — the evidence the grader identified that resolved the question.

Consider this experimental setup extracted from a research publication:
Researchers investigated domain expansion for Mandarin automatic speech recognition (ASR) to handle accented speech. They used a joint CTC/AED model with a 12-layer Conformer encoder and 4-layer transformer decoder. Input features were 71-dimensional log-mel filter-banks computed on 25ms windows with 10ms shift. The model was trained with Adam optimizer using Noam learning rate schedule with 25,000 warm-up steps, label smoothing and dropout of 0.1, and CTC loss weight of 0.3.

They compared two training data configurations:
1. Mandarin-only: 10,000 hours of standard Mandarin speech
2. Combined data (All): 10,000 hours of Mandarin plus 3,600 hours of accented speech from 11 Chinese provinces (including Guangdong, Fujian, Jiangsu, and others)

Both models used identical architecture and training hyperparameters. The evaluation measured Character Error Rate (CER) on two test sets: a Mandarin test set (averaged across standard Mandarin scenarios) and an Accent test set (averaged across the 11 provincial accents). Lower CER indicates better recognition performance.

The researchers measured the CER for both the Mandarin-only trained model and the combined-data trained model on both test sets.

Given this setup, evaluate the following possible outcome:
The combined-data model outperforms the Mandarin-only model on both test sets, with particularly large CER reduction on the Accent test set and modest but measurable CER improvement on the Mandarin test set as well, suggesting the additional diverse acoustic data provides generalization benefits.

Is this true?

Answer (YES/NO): YES